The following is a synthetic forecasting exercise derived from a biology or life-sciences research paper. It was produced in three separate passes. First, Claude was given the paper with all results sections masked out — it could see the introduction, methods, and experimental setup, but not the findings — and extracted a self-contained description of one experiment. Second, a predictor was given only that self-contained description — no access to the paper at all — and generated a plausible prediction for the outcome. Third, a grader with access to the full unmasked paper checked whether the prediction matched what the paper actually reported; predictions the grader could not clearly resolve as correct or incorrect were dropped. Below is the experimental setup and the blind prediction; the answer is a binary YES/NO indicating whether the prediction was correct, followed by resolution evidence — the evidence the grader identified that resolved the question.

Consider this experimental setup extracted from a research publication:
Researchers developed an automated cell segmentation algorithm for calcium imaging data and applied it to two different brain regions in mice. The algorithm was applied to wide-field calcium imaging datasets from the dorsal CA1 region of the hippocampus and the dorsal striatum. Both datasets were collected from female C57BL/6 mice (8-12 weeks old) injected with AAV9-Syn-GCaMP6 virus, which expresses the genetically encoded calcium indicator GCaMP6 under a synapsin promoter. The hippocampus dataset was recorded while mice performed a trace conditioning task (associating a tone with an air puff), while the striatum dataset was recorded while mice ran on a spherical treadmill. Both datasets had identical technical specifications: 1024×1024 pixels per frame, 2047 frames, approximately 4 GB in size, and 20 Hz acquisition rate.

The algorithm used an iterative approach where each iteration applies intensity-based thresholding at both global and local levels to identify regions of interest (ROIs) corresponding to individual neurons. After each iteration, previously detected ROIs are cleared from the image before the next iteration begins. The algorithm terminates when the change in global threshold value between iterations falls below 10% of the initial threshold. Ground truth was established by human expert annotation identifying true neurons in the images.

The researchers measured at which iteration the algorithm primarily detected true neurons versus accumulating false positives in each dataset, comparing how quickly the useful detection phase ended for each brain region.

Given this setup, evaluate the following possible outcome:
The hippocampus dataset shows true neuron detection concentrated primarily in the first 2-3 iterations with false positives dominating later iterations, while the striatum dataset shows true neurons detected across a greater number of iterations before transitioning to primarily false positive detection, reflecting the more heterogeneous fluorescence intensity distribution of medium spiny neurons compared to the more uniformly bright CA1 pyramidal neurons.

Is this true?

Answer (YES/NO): NO